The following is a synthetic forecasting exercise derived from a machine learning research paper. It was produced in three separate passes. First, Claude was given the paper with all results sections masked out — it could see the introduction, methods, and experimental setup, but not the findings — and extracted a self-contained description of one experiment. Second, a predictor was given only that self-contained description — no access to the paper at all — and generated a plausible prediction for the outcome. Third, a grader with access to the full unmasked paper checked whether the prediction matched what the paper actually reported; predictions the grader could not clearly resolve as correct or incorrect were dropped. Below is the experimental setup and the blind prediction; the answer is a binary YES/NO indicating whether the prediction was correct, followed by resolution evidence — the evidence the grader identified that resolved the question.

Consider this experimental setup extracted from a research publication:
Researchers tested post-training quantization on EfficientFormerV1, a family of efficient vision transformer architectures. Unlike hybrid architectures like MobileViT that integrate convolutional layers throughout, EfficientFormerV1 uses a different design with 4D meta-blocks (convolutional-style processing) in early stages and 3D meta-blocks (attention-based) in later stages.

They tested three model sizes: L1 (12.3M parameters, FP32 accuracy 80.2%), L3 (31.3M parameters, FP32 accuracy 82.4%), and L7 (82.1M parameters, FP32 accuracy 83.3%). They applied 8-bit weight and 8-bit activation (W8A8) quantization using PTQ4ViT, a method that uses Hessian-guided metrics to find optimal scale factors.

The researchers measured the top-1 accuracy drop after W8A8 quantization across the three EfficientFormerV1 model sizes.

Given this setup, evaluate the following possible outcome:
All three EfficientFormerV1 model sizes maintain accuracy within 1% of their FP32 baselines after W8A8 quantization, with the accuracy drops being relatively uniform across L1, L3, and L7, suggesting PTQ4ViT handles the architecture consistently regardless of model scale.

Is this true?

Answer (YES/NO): YES